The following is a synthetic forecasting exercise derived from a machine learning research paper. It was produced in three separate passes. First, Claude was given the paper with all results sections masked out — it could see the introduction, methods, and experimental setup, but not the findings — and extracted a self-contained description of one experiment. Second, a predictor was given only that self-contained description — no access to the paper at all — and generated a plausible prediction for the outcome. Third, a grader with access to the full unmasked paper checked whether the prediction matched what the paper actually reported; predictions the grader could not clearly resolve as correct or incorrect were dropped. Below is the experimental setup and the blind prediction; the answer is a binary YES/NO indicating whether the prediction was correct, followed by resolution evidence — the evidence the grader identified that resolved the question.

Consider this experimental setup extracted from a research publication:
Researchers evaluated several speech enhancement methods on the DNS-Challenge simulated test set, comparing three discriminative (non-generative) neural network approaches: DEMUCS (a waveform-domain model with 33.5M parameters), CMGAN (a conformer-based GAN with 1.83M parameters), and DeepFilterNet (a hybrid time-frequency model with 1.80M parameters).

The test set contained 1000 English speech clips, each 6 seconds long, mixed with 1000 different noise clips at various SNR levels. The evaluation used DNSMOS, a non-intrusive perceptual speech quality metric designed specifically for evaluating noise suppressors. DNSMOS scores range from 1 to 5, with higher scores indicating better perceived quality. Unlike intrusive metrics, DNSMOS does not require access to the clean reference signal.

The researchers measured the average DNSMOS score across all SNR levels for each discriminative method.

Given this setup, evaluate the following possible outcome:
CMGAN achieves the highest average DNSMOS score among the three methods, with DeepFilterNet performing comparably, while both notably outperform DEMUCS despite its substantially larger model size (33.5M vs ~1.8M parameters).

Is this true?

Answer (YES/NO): NO